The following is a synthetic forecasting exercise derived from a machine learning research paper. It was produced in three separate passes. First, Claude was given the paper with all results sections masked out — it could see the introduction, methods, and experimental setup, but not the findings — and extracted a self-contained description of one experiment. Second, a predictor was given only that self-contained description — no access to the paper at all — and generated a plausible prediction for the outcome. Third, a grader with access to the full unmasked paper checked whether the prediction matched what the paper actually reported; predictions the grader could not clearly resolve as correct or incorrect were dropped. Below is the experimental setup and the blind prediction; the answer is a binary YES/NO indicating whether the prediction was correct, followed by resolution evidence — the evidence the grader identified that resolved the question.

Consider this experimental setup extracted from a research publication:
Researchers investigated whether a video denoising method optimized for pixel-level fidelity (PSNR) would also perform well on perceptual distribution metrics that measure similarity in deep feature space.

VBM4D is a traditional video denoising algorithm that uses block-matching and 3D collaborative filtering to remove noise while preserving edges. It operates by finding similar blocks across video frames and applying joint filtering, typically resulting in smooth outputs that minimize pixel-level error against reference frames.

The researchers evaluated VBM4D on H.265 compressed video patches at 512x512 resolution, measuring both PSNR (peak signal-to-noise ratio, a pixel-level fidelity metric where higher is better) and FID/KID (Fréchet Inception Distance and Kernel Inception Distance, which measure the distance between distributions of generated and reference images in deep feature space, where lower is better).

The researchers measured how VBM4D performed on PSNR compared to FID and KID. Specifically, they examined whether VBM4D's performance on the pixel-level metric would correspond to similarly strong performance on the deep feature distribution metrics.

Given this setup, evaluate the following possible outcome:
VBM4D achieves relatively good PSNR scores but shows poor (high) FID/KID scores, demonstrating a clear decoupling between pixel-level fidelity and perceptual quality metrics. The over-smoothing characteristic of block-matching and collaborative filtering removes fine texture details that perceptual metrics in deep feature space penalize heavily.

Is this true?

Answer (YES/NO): YES